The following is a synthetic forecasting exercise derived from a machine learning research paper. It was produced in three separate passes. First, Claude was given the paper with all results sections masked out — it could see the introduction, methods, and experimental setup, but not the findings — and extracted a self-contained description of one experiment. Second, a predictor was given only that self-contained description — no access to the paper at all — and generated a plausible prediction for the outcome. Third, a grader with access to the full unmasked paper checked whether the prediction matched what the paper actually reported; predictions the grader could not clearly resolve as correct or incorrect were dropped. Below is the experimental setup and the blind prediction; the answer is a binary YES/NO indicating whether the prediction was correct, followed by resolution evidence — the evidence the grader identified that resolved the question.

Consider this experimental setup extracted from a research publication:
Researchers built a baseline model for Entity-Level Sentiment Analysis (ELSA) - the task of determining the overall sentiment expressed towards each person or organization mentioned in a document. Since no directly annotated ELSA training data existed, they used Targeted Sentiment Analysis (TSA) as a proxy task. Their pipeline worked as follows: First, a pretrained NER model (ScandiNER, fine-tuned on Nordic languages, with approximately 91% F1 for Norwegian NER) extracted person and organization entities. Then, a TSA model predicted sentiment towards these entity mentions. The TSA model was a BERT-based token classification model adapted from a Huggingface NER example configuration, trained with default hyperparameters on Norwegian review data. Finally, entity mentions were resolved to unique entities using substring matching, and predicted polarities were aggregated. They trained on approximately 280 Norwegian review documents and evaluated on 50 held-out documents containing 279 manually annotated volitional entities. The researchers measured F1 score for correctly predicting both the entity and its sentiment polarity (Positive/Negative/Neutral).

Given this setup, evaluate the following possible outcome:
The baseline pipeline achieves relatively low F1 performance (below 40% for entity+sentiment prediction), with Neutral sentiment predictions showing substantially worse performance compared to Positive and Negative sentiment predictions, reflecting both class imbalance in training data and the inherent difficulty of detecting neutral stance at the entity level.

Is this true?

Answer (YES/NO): NO